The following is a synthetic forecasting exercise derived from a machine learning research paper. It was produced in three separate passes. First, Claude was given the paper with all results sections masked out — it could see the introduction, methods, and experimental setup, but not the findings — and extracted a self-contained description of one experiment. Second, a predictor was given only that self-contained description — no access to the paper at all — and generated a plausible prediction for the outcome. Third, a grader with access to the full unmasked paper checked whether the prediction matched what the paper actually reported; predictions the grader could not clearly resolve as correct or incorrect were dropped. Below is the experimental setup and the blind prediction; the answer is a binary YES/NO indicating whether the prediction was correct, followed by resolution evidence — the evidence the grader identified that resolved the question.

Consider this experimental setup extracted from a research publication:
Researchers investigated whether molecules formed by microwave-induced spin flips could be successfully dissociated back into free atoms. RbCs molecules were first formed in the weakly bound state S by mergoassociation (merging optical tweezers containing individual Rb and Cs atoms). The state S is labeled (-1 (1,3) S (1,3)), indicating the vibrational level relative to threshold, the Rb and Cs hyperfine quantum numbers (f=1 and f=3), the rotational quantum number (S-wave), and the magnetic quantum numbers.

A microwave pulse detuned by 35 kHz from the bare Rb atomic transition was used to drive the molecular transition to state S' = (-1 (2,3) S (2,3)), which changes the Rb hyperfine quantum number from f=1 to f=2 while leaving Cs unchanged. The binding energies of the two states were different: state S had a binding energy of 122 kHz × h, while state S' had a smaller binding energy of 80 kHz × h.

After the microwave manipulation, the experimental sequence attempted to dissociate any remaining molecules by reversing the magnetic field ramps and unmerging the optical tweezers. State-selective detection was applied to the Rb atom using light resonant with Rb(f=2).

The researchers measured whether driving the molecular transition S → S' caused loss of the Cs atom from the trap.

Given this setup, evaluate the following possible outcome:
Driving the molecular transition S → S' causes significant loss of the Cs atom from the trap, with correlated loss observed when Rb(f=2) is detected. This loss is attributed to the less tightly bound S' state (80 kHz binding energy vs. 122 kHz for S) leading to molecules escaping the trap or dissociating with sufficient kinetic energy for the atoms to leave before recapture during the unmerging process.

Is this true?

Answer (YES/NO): NO